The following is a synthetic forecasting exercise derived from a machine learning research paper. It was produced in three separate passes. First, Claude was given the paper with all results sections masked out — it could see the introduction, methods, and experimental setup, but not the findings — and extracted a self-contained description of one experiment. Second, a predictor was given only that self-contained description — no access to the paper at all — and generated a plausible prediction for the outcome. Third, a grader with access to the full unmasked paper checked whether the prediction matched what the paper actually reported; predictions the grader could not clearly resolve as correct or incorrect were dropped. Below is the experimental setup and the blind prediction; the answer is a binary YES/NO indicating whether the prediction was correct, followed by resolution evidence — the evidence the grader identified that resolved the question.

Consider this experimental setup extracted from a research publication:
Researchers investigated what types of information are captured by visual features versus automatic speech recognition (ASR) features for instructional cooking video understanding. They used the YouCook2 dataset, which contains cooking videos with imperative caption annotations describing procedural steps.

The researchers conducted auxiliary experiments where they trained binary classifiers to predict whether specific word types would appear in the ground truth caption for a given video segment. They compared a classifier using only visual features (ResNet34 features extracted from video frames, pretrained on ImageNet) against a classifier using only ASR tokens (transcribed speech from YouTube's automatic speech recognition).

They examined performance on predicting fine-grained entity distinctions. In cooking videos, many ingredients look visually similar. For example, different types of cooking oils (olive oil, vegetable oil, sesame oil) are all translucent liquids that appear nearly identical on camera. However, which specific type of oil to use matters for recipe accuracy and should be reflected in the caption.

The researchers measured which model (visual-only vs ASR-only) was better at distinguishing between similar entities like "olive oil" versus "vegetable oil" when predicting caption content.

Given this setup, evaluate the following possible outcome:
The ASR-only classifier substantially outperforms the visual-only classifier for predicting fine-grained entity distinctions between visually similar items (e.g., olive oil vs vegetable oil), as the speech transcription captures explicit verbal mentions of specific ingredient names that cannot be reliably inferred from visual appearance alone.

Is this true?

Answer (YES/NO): YES